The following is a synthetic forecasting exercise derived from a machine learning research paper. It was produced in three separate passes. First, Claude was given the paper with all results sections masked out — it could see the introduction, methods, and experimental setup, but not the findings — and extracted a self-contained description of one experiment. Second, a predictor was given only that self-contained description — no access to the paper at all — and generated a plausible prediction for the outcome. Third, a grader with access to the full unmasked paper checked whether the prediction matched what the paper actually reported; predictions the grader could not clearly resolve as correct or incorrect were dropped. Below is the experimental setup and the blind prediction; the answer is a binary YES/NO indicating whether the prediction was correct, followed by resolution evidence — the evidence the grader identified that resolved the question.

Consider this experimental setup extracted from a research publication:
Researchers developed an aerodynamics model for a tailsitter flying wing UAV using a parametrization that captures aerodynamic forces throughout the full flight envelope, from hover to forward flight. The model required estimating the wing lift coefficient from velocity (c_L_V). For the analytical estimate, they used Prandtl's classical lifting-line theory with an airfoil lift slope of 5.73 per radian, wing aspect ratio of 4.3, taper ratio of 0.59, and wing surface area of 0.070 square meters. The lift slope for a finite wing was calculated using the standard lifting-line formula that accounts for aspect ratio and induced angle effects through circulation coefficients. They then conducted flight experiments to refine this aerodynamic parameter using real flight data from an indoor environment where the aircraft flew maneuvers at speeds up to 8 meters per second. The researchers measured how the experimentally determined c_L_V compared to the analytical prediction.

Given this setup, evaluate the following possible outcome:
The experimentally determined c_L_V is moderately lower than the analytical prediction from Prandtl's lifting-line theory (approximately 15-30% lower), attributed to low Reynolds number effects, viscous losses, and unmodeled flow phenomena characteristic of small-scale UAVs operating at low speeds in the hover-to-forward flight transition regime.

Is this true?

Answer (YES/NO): NO